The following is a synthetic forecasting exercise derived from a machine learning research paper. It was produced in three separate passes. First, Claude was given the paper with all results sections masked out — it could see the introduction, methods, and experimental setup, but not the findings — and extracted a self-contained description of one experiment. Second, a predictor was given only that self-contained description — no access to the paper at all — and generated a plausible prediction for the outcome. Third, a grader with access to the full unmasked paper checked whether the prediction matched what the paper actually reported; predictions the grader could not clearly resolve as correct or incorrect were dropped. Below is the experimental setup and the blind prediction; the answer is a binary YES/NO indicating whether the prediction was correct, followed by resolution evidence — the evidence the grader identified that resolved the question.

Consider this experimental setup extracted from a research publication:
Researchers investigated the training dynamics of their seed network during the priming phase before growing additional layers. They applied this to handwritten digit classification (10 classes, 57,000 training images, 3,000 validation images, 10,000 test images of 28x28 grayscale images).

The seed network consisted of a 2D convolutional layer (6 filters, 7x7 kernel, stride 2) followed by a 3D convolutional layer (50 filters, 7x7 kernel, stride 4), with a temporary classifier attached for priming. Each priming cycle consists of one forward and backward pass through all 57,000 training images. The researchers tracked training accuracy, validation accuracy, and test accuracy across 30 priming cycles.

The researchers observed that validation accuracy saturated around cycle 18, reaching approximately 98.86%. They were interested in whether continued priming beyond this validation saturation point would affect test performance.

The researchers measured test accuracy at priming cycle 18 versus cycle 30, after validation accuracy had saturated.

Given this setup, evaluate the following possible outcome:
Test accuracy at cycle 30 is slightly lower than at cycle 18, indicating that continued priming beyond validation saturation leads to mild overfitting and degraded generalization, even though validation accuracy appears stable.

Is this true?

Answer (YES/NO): NO